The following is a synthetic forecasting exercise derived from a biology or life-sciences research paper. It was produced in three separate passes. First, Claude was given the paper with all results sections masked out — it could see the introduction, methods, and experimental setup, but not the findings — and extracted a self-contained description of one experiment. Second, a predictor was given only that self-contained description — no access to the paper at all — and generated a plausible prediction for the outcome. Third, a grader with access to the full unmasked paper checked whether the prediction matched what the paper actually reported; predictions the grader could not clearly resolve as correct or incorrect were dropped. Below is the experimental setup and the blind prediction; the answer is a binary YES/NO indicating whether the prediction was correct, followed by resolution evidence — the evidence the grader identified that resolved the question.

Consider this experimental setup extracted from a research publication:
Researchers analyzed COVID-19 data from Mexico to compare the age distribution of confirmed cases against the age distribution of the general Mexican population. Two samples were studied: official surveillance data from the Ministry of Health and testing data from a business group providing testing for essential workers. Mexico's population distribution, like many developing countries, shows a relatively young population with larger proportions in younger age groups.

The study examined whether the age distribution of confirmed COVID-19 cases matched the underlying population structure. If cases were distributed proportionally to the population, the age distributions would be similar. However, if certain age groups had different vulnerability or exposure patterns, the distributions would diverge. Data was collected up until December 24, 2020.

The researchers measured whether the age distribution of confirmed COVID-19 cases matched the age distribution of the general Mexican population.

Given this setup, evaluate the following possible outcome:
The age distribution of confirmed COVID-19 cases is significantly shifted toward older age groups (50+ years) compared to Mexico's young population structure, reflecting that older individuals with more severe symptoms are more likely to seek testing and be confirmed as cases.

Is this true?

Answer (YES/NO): NO